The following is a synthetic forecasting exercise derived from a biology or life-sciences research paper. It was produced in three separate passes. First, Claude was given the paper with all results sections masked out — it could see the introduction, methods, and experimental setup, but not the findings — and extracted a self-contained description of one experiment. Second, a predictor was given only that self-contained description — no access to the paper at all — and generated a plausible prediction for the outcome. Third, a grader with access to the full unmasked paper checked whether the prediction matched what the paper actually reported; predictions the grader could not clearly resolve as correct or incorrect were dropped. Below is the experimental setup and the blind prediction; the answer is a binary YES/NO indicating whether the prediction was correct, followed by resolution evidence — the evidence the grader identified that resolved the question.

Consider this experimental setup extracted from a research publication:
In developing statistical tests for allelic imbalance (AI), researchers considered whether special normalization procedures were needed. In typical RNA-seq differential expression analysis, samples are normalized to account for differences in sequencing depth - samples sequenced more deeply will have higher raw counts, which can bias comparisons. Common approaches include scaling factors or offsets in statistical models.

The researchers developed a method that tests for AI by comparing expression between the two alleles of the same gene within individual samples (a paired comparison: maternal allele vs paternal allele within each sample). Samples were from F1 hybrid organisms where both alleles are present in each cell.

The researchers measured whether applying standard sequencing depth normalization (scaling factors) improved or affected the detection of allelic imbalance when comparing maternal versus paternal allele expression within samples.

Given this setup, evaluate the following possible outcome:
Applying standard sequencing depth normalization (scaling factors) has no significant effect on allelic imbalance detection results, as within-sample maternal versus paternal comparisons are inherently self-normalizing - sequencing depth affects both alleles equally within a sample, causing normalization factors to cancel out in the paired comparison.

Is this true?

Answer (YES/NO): YES